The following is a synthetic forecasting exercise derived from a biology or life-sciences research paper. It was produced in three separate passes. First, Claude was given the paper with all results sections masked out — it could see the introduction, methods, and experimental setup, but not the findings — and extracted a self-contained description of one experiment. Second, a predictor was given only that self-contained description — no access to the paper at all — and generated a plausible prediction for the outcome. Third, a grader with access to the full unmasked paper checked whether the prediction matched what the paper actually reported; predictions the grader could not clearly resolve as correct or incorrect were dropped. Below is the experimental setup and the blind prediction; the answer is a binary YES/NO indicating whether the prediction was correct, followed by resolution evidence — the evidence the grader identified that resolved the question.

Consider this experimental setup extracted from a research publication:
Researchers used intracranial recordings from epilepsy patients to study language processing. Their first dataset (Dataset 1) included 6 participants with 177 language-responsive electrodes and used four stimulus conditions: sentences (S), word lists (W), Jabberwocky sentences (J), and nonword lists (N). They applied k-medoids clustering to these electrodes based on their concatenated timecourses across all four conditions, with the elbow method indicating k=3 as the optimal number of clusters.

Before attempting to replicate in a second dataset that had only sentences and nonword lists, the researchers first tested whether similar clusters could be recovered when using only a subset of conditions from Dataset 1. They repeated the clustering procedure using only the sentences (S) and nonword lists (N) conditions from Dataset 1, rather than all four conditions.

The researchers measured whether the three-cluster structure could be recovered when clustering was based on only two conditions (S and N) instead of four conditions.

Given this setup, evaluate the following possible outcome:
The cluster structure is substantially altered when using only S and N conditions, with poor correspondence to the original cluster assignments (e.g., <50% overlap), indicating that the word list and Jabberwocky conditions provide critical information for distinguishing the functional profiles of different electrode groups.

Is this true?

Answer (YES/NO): NO